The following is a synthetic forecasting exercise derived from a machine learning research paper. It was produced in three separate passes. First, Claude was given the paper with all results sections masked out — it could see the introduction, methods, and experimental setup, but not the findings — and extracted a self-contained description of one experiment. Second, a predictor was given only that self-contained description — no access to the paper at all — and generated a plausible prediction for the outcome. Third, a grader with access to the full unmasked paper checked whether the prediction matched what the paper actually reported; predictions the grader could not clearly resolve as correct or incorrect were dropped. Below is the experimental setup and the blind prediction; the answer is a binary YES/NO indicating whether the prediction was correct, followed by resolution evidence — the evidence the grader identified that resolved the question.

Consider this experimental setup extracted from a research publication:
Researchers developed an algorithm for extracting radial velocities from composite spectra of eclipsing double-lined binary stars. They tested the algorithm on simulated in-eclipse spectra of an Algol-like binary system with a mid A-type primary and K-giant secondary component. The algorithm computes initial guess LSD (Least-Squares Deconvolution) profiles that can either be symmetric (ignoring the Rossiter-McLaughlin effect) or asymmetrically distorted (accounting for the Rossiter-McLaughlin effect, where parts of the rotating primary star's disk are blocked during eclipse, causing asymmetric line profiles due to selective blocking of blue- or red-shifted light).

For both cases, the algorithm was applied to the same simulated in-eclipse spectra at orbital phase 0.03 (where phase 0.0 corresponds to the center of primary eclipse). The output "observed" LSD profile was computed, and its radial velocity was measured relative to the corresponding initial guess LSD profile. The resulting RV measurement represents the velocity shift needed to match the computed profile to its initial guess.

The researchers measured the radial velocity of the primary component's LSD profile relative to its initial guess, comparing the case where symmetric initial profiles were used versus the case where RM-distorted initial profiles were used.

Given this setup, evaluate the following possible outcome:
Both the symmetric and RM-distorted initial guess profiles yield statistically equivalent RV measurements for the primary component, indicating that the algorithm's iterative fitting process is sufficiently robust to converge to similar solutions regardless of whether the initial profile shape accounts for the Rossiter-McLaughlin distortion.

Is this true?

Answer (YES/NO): NO